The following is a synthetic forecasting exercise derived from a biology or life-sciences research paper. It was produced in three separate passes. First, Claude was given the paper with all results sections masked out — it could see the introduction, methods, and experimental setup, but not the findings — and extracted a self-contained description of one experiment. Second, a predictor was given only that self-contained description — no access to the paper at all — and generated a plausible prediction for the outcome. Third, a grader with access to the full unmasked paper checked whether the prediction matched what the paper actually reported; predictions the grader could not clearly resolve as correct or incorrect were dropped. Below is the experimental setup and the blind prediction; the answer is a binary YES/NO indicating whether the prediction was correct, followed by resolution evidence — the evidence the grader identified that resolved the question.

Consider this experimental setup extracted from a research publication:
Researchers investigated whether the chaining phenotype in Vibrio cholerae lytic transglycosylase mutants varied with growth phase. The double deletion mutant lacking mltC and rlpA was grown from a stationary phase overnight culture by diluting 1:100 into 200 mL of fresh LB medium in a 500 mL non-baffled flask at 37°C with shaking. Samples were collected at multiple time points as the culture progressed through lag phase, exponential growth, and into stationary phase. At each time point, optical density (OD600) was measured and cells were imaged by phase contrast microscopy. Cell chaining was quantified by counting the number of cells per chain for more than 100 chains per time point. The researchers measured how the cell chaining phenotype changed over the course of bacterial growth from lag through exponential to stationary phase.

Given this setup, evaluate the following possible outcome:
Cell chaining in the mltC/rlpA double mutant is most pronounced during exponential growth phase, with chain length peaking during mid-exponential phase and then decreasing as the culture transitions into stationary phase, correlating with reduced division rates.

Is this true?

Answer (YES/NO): YES